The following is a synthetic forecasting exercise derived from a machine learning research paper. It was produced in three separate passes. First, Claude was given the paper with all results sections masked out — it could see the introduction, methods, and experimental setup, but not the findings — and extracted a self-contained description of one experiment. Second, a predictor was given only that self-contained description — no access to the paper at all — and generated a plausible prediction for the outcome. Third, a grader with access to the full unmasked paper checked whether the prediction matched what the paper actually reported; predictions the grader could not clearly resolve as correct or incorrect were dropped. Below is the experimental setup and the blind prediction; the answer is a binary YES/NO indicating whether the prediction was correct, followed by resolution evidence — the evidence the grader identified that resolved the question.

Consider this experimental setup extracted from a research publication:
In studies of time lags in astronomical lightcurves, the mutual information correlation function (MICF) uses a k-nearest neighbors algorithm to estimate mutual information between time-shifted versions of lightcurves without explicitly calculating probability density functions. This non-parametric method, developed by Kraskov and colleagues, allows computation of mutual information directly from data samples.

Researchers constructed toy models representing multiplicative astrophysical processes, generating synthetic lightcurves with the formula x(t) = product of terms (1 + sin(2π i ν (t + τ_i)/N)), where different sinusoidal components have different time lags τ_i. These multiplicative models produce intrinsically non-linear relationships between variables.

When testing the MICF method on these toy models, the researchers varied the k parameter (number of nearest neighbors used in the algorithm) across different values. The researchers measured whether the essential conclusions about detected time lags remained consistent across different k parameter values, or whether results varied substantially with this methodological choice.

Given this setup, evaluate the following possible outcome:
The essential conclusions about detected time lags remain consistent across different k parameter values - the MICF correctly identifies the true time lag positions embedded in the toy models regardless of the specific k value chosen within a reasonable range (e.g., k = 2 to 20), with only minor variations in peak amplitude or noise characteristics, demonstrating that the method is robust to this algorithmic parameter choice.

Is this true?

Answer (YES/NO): YES